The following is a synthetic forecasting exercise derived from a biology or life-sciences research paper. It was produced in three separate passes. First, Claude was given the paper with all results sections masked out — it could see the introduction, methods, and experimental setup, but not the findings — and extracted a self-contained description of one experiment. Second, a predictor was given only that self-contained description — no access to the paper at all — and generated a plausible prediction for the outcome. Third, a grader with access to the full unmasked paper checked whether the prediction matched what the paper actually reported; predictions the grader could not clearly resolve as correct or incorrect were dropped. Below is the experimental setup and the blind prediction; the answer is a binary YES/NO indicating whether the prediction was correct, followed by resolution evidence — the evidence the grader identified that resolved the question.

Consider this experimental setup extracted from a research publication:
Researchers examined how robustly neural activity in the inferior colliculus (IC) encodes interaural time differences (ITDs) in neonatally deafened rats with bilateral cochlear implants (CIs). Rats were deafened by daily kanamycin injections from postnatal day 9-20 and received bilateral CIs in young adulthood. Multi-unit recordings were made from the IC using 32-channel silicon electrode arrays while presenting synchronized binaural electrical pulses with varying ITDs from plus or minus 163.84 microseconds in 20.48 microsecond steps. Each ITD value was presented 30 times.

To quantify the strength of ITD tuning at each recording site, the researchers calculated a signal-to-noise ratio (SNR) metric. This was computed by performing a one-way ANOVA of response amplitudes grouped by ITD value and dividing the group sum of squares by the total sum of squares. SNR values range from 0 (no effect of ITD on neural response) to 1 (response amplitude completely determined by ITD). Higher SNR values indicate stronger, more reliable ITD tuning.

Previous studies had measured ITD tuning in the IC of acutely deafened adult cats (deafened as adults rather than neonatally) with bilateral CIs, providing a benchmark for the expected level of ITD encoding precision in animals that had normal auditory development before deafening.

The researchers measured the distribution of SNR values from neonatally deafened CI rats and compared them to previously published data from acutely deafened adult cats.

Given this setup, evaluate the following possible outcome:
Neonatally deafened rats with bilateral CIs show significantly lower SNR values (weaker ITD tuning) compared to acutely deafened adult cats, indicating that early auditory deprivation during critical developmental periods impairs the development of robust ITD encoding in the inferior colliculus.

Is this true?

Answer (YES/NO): NO